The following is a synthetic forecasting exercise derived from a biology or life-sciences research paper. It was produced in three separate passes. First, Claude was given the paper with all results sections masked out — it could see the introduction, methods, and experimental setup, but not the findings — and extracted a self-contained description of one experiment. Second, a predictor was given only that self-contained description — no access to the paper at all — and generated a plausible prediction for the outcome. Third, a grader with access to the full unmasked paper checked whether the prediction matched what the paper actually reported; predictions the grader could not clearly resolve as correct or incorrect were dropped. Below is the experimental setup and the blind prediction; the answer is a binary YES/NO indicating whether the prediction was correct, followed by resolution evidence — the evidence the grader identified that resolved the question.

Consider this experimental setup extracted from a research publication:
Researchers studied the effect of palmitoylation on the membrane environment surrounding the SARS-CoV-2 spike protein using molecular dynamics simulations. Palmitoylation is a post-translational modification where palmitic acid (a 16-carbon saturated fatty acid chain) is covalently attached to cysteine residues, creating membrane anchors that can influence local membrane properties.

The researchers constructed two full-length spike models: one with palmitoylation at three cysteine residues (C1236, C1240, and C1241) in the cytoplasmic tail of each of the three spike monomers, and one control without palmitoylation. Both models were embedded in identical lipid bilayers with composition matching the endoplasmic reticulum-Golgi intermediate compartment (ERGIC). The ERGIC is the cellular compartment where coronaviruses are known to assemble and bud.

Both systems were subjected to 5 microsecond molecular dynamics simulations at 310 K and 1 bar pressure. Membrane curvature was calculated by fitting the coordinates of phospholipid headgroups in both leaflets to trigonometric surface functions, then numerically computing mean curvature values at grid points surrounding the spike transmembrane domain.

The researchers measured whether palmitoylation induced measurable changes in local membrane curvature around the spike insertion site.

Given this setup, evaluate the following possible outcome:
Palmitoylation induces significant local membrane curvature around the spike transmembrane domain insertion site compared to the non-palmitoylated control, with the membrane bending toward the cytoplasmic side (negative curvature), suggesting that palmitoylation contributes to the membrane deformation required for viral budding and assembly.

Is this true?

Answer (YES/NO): NO